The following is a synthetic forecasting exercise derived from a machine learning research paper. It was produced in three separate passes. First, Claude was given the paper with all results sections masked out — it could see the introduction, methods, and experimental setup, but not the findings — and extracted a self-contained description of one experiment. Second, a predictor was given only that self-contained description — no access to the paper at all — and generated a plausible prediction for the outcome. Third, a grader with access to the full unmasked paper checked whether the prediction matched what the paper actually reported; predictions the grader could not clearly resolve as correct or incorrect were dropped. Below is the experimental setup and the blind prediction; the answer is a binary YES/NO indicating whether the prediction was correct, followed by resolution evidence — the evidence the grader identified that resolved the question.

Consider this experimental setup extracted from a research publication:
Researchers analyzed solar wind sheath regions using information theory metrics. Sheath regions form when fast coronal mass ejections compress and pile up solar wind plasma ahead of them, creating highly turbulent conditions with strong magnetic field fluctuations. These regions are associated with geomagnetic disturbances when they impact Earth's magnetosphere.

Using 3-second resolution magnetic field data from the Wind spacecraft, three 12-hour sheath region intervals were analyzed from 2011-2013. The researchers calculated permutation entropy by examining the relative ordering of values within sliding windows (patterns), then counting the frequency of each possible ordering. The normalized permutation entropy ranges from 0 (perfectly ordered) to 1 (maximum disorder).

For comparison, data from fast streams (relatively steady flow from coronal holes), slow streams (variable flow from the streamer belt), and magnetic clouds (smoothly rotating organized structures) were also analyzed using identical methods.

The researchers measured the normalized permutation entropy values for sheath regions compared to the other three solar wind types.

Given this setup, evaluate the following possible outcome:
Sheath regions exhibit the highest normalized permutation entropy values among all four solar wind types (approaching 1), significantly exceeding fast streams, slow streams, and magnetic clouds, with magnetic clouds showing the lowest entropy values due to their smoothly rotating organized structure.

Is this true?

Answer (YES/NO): NO